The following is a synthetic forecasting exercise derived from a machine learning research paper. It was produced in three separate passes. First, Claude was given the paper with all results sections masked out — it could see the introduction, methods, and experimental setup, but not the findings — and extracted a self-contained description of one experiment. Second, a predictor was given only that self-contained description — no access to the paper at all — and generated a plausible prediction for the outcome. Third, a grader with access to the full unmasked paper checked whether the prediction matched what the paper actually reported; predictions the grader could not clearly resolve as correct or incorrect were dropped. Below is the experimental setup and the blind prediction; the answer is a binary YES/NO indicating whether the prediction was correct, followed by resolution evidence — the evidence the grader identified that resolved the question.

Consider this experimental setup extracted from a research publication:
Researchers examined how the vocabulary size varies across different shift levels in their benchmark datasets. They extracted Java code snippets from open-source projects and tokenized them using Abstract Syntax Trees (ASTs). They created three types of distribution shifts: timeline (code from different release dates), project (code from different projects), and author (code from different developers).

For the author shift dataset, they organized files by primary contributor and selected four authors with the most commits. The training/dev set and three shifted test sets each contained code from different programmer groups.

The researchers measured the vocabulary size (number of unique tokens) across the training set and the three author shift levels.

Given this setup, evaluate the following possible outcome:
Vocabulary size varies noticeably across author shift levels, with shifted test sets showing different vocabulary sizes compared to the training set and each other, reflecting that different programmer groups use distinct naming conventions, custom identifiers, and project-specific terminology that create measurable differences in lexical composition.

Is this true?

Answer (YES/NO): NO